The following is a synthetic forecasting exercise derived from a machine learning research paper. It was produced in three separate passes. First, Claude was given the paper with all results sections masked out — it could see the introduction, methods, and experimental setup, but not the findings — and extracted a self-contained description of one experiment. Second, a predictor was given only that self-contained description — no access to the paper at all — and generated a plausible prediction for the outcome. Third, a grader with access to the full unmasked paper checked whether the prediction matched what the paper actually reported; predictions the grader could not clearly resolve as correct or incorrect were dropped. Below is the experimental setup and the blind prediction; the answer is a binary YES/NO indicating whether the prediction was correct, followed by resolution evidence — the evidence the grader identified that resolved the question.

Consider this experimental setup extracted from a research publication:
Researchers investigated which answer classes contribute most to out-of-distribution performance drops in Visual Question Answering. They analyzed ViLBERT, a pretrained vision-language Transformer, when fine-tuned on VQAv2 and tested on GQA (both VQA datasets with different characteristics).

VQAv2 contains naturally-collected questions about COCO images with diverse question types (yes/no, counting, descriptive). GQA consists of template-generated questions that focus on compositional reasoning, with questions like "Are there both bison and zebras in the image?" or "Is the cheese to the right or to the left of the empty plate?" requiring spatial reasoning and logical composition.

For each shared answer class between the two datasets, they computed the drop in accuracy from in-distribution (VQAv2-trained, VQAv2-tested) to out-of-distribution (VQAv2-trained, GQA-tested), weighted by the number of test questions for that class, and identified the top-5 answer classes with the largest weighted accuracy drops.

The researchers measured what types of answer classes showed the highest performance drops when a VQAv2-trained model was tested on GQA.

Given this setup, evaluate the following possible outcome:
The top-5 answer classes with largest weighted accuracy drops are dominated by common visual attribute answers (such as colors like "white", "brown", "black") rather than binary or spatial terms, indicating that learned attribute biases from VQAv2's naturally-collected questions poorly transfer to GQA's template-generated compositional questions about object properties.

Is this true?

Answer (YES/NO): NO